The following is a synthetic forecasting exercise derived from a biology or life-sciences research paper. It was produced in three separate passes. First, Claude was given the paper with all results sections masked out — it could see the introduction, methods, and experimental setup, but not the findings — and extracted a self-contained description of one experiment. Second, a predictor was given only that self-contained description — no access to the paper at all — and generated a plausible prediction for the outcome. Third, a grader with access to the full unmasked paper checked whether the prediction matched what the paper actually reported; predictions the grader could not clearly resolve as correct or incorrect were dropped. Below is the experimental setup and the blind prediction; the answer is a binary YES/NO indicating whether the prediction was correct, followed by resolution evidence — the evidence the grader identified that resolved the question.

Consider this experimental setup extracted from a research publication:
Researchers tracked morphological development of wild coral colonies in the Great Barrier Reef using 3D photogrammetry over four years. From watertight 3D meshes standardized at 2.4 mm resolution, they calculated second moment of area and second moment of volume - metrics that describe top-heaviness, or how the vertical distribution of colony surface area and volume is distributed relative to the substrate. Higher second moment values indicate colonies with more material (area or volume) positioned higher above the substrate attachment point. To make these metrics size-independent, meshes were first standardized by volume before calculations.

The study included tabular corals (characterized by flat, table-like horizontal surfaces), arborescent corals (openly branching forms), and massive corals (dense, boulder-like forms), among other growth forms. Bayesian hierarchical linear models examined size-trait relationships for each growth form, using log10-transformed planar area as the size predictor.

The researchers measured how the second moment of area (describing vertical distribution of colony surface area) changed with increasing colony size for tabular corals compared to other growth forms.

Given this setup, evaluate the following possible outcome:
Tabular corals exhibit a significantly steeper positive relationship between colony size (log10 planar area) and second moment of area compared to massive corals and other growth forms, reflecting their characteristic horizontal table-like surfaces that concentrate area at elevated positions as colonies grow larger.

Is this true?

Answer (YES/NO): NO